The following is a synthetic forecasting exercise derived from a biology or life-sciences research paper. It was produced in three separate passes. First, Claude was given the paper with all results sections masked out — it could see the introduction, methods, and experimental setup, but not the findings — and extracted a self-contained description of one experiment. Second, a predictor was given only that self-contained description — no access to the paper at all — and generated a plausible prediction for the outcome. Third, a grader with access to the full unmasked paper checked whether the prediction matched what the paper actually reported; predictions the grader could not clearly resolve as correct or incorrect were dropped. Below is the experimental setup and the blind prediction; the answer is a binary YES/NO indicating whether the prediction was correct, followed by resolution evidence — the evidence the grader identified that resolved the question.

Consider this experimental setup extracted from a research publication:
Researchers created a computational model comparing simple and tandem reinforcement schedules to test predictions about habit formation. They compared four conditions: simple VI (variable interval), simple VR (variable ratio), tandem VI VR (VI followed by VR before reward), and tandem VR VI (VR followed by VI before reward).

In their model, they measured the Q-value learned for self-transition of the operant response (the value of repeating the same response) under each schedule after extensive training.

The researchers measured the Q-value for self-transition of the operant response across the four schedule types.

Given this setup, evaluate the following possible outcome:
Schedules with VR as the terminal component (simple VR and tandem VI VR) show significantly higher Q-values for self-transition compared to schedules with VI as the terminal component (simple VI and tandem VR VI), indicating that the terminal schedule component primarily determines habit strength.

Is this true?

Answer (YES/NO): YES